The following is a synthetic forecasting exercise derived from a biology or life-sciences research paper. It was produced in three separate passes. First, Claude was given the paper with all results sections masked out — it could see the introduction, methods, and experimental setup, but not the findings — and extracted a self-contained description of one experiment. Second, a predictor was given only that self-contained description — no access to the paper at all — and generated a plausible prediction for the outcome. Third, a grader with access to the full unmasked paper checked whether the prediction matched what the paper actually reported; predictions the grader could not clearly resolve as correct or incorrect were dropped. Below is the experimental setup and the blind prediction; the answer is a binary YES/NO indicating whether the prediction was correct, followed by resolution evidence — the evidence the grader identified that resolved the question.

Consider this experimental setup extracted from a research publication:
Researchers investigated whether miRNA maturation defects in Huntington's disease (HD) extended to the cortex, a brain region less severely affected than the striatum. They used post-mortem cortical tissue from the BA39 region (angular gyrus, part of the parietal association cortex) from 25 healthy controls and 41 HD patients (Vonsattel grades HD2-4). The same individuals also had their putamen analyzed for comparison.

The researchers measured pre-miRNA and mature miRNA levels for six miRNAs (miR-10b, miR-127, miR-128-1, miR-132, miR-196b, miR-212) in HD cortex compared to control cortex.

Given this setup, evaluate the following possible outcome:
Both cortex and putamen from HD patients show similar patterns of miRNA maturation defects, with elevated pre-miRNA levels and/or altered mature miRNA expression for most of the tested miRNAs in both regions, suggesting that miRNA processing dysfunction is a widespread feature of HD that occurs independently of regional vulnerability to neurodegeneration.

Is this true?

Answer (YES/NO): NO